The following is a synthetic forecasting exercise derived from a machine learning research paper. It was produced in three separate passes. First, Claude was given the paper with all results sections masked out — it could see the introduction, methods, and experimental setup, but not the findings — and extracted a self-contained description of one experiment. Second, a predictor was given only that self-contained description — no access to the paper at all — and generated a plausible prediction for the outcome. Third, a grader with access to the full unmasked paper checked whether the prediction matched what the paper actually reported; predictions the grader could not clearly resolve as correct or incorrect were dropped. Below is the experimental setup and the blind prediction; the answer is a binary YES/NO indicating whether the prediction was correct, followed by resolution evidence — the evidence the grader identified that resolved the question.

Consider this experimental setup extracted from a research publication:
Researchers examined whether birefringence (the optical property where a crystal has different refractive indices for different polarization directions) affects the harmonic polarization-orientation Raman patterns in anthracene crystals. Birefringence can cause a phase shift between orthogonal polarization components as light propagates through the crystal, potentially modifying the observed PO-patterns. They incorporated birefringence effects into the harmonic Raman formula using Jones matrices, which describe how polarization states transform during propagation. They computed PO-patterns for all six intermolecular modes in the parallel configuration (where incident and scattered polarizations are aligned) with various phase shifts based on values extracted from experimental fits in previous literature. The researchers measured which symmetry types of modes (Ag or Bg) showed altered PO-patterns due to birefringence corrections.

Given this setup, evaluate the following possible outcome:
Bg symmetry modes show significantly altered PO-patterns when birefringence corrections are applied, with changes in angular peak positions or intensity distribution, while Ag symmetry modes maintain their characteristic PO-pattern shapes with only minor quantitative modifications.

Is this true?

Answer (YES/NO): NO